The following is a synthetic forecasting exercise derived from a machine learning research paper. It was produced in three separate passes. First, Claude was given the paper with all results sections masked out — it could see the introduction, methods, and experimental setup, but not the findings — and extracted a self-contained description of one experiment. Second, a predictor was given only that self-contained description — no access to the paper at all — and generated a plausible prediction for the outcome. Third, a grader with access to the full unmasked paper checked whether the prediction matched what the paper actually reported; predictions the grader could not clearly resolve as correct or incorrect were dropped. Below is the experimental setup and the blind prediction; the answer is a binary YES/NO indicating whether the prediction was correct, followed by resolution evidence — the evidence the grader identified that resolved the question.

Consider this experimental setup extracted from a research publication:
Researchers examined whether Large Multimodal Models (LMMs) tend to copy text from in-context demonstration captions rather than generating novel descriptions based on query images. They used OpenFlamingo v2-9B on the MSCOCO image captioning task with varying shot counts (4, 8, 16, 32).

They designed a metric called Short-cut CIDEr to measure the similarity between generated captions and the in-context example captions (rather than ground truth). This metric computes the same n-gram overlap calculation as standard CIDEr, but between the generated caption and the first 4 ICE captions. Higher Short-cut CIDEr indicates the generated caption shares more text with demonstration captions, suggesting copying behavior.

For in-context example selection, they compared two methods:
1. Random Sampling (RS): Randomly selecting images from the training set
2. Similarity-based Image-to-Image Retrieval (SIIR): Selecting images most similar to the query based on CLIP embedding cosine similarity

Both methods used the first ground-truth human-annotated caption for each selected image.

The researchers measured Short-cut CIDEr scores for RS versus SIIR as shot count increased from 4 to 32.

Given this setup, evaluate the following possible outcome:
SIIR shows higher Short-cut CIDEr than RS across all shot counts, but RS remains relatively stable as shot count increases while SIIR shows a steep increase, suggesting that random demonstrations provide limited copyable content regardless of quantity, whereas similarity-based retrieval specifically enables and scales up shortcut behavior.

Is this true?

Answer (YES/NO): NO